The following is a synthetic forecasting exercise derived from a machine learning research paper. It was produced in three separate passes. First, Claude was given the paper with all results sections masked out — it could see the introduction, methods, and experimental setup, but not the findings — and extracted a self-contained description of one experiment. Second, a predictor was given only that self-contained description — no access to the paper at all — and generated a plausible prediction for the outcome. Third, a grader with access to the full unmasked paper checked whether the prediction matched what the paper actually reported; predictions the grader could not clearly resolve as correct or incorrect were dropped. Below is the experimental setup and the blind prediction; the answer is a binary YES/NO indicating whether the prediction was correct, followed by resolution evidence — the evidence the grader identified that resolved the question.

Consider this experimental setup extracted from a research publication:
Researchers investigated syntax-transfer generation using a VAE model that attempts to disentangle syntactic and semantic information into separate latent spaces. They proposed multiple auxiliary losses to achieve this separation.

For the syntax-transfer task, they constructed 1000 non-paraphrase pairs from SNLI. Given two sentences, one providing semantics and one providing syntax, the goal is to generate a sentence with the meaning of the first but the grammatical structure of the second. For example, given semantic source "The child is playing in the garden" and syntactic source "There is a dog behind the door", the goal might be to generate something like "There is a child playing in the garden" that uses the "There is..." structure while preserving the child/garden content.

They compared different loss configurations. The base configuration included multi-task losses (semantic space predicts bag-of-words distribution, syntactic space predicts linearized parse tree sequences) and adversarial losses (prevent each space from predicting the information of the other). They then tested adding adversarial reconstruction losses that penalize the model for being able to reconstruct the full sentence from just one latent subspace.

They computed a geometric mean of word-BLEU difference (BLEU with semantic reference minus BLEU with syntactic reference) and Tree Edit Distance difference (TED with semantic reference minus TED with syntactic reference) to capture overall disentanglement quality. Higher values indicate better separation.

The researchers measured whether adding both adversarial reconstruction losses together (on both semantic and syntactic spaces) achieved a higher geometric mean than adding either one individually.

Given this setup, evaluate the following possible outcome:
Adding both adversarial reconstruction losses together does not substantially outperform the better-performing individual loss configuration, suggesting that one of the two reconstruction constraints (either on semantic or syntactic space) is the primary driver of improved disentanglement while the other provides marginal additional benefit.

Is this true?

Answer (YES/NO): NO